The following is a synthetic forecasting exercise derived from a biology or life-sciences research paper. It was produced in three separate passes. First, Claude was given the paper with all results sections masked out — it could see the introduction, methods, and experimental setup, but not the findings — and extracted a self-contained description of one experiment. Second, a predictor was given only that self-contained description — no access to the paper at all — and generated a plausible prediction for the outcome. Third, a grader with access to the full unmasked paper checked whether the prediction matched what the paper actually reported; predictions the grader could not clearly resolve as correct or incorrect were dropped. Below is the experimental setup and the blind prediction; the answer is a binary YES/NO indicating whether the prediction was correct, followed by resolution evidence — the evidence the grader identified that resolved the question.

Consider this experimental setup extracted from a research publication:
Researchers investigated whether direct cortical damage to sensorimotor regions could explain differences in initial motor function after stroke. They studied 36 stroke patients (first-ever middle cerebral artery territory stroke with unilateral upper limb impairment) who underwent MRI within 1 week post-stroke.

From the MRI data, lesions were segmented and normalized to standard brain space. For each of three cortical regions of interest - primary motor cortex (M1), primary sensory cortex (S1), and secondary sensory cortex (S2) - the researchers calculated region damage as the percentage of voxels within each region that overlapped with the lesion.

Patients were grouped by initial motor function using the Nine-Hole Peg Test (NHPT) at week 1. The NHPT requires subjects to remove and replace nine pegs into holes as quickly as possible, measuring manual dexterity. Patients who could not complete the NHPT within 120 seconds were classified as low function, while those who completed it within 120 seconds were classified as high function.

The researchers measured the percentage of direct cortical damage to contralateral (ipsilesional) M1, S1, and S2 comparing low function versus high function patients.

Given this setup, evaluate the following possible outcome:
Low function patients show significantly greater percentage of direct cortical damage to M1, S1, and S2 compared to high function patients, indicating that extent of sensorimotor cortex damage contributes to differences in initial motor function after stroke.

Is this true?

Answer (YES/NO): NO